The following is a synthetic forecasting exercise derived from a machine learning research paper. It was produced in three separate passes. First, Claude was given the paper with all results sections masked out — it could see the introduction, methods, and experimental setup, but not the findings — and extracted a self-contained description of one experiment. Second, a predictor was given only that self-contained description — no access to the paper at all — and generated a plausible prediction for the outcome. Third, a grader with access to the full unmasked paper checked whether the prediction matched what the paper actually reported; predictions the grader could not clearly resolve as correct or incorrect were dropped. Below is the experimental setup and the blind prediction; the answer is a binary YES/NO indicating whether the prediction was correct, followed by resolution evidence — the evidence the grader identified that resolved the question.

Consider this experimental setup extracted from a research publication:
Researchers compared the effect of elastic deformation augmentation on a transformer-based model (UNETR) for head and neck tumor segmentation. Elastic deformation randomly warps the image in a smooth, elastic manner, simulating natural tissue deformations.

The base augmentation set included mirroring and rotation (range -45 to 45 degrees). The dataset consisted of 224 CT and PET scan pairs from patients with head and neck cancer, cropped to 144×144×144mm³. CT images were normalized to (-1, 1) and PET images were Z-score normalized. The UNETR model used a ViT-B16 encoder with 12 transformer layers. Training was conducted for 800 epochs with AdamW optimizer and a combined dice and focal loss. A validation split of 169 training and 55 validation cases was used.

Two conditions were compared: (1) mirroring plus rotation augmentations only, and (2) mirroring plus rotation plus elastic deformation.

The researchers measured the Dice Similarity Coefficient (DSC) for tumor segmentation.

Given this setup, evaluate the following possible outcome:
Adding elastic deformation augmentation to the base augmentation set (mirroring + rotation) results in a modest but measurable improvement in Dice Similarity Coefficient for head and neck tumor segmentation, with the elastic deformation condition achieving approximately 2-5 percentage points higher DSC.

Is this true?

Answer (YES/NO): NO